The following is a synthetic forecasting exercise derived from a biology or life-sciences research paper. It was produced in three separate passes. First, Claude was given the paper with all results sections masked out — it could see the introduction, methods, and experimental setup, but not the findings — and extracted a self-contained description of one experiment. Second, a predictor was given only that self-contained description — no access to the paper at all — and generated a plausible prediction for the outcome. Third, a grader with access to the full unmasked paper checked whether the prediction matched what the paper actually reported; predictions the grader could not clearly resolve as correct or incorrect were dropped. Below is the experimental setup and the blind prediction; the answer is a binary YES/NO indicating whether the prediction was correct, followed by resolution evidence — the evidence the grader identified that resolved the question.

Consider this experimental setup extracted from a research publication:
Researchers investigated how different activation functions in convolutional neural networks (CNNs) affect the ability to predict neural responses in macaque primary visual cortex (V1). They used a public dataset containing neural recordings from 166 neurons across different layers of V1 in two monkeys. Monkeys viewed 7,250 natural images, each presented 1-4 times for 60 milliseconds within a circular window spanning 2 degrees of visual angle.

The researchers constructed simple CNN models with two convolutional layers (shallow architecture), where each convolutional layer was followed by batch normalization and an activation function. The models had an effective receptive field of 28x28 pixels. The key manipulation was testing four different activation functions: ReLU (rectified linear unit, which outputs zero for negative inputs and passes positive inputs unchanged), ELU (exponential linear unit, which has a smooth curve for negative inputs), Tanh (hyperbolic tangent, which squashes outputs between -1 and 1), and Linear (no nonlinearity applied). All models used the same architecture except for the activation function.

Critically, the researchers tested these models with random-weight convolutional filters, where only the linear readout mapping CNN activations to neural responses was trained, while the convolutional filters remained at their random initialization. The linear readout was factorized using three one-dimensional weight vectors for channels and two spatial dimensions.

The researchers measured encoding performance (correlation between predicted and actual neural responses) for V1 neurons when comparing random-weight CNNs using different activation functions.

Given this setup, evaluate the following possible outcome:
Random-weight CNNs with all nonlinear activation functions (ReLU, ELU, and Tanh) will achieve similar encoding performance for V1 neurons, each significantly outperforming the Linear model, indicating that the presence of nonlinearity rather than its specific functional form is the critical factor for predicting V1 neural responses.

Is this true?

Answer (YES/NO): NO